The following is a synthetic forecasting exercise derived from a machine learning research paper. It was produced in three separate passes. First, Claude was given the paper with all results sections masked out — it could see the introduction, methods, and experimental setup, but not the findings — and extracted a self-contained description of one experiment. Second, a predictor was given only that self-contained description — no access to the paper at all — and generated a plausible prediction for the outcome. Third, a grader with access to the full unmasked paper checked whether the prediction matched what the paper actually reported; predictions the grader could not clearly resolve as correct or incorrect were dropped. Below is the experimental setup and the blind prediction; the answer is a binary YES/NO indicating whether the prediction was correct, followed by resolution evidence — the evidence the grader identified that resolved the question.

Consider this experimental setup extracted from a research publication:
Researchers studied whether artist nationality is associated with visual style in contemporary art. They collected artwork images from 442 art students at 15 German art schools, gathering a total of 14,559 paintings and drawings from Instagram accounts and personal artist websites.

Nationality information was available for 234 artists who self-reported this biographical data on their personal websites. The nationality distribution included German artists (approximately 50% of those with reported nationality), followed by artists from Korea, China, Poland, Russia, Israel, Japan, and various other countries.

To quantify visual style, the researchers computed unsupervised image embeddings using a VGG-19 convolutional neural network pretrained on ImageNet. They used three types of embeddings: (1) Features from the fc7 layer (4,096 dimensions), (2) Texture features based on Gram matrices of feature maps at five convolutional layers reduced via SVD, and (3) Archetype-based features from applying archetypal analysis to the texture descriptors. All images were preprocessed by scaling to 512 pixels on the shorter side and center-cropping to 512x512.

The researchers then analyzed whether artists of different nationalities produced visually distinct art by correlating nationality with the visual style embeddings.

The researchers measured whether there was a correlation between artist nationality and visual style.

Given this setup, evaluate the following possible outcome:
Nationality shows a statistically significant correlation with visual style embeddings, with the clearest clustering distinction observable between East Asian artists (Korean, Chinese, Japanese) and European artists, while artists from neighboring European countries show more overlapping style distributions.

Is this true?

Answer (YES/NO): NO